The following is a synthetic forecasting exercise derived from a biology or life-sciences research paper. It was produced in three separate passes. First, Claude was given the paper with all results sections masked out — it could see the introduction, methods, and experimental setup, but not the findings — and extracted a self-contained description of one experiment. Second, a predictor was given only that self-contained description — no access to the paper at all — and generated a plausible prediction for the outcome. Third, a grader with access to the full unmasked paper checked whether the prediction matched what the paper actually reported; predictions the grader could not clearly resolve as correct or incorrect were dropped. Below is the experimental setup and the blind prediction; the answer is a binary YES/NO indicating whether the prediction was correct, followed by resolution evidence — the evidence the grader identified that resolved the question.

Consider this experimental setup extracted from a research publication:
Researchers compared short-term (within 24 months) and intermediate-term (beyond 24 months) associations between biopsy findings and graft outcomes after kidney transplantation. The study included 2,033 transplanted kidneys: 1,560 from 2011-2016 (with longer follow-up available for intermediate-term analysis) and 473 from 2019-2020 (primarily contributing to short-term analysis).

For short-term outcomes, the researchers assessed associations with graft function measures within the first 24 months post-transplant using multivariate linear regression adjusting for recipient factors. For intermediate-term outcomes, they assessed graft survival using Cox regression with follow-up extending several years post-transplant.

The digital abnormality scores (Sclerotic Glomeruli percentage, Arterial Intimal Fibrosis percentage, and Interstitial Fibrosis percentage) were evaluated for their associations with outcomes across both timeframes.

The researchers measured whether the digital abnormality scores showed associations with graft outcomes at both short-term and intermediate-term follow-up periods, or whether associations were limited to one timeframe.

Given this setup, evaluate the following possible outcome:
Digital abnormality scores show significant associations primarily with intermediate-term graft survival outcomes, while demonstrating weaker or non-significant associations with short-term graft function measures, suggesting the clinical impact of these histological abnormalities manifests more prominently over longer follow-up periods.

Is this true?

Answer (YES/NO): NO